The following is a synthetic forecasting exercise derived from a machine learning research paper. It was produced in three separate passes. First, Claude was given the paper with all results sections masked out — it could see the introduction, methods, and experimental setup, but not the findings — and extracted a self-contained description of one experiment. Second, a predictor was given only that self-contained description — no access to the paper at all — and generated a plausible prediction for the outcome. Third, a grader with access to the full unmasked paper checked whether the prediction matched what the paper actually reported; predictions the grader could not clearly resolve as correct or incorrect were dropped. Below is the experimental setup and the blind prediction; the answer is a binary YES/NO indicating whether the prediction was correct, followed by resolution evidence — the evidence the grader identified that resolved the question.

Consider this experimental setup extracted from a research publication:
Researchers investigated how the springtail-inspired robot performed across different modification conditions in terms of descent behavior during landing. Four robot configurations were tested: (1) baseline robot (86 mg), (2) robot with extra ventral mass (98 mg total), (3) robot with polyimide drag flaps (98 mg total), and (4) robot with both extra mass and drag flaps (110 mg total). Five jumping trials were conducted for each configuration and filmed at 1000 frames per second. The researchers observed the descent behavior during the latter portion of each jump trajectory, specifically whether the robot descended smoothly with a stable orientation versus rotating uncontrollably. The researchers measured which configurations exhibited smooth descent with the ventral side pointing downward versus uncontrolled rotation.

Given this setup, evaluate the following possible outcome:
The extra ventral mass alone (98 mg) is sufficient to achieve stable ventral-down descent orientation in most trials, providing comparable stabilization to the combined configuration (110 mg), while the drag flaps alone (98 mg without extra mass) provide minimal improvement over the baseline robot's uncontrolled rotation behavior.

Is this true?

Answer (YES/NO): NO